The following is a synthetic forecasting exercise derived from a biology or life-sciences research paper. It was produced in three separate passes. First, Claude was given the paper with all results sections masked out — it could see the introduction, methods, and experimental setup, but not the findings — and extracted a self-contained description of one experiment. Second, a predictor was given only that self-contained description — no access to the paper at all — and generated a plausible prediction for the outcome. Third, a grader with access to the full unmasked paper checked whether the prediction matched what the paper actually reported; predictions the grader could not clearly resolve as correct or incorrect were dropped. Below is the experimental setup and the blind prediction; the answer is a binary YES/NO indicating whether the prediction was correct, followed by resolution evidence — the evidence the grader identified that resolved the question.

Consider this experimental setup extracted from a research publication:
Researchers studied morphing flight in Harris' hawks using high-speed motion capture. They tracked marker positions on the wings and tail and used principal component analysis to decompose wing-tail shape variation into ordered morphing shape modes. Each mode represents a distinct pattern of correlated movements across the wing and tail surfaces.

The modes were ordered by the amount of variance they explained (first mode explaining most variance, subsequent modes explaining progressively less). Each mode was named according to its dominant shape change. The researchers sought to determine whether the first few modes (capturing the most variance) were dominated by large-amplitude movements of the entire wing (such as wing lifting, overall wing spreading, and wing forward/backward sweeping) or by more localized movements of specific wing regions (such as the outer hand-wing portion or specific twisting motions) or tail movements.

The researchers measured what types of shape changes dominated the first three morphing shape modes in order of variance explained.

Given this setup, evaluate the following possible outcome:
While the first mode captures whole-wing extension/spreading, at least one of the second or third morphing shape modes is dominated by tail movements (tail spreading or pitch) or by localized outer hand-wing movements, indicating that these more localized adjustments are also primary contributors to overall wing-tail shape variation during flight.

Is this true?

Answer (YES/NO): NO